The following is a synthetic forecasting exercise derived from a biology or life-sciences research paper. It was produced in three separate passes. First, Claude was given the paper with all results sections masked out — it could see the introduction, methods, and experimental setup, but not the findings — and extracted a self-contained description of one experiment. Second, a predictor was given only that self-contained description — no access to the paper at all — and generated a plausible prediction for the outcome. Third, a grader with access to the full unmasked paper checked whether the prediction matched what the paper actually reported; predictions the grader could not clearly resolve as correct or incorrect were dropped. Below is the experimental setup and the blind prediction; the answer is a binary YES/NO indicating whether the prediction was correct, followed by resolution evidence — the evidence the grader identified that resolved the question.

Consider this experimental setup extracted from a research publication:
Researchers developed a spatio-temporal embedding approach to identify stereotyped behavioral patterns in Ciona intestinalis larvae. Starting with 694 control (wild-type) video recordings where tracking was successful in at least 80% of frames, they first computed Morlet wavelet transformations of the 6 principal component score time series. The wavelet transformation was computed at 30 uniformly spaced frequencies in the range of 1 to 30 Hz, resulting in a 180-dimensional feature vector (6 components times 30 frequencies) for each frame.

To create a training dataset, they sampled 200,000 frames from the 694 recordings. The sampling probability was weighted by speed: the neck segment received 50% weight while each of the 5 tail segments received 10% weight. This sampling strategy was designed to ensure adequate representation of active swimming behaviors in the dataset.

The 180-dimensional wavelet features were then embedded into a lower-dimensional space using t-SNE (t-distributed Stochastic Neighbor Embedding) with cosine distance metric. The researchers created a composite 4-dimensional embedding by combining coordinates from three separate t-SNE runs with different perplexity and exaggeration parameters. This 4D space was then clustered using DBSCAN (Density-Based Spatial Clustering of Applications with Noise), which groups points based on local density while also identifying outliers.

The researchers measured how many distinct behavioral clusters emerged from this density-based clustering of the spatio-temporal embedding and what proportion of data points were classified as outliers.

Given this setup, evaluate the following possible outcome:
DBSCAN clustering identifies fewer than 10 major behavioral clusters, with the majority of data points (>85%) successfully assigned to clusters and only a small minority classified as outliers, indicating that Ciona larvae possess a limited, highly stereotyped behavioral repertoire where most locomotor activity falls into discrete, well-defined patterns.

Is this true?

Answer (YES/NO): YES